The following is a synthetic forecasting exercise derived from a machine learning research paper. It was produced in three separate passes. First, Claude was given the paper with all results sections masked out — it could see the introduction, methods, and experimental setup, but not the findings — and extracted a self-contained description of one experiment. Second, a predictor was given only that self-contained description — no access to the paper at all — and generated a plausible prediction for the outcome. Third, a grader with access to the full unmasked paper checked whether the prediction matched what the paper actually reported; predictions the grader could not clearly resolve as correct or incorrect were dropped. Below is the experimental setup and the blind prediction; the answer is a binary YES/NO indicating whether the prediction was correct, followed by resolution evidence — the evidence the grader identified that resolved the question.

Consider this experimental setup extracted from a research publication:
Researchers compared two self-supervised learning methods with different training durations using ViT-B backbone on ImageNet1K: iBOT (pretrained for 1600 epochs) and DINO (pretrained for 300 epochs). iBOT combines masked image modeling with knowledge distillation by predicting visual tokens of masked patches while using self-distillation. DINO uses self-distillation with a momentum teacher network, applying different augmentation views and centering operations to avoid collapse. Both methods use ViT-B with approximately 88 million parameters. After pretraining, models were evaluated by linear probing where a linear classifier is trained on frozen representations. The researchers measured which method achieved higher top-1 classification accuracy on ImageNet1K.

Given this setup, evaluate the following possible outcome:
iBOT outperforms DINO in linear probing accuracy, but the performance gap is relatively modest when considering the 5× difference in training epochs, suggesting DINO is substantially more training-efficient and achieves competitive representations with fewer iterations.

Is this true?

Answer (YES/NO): NO